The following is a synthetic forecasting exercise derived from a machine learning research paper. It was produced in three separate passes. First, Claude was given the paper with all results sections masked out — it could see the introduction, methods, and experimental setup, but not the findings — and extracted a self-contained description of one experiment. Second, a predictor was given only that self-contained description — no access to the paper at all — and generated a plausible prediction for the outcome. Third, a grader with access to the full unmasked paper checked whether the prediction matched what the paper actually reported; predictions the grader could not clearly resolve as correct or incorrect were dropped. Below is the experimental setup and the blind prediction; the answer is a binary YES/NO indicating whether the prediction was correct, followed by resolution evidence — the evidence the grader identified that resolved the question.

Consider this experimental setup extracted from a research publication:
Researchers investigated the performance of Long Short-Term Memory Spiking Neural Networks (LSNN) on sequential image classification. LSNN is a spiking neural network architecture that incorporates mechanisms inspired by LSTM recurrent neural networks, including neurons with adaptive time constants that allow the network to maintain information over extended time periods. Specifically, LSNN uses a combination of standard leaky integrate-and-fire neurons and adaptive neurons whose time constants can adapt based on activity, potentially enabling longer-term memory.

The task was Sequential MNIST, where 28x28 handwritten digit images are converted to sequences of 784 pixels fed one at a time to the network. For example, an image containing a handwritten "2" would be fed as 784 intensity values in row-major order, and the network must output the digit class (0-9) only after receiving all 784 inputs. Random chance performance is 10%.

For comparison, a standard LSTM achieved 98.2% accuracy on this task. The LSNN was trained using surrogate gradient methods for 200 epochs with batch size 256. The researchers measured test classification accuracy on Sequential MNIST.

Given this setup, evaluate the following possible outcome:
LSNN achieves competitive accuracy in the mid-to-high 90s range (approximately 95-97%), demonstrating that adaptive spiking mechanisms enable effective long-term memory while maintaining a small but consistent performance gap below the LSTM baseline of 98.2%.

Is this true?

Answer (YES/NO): YES